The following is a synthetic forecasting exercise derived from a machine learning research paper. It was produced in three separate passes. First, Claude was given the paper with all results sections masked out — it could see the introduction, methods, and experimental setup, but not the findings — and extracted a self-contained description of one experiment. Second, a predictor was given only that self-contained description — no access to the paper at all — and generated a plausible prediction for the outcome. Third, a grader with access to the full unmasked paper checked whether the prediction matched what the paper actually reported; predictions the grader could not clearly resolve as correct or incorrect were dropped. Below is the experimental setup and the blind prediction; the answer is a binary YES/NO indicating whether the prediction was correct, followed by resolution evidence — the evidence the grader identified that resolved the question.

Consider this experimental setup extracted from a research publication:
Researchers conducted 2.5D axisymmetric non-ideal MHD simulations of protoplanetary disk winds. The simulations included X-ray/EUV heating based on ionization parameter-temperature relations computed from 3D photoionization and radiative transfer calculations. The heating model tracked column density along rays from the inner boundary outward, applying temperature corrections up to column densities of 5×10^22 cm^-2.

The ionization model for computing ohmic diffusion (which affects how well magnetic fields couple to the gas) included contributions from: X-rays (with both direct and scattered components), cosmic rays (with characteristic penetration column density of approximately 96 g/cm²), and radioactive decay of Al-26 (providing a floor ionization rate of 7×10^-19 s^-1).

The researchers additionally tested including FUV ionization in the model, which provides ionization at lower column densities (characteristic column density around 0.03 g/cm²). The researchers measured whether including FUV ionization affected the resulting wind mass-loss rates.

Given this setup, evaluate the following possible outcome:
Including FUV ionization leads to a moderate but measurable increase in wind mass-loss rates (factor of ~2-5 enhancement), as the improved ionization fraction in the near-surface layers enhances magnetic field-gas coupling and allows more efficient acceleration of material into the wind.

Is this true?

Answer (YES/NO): NO